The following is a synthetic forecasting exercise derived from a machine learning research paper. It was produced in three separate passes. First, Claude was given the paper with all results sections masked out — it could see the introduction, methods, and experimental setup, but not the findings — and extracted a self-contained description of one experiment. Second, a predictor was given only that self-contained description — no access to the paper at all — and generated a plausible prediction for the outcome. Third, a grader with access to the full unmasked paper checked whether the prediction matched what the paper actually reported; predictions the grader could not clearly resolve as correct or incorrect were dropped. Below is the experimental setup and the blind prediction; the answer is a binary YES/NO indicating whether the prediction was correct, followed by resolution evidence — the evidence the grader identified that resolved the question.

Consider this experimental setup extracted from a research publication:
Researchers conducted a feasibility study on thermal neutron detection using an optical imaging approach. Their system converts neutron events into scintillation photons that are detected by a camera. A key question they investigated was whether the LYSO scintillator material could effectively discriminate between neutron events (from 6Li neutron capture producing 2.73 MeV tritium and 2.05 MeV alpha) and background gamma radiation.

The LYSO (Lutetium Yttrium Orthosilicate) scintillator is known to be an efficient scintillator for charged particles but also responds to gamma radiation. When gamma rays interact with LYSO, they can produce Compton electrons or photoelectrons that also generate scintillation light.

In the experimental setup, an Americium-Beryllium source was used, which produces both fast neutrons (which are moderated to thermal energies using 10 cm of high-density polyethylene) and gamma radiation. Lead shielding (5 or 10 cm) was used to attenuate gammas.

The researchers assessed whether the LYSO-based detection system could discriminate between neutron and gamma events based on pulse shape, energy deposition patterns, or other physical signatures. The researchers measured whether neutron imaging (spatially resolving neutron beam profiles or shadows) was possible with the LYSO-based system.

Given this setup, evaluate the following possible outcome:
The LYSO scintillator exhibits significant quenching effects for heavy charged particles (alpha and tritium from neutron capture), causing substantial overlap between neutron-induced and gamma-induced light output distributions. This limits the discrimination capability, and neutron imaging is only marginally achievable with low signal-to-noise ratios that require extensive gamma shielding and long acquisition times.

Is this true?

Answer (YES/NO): NO